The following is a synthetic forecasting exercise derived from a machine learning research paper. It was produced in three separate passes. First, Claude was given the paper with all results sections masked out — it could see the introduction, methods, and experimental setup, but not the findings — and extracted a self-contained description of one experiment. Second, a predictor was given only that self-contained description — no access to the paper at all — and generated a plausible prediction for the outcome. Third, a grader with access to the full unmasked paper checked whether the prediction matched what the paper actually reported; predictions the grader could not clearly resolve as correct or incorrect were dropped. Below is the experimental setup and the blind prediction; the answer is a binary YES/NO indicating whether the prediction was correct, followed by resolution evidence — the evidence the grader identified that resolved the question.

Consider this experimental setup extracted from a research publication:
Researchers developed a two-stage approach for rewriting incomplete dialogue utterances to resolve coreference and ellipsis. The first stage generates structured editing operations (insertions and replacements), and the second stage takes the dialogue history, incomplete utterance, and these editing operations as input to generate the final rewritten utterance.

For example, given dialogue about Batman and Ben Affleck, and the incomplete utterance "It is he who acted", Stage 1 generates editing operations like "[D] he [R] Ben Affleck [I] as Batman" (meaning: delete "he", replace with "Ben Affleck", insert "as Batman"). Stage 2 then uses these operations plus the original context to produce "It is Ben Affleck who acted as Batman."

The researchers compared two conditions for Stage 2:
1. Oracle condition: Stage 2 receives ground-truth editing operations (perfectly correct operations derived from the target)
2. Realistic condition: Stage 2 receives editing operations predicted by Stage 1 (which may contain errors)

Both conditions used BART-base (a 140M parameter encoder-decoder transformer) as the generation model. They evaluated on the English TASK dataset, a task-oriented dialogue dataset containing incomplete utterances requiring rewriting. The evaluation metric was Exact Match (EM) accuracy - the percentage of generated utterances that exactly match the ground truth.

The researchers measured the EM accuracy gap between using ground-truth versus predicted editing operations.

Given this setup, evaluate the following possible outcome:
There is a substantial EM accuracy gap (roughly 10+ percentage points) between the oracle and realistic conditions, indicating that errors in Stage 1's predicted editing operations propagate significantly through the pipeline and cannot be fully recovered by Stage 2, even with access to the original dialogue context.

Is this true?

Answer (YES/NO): NO